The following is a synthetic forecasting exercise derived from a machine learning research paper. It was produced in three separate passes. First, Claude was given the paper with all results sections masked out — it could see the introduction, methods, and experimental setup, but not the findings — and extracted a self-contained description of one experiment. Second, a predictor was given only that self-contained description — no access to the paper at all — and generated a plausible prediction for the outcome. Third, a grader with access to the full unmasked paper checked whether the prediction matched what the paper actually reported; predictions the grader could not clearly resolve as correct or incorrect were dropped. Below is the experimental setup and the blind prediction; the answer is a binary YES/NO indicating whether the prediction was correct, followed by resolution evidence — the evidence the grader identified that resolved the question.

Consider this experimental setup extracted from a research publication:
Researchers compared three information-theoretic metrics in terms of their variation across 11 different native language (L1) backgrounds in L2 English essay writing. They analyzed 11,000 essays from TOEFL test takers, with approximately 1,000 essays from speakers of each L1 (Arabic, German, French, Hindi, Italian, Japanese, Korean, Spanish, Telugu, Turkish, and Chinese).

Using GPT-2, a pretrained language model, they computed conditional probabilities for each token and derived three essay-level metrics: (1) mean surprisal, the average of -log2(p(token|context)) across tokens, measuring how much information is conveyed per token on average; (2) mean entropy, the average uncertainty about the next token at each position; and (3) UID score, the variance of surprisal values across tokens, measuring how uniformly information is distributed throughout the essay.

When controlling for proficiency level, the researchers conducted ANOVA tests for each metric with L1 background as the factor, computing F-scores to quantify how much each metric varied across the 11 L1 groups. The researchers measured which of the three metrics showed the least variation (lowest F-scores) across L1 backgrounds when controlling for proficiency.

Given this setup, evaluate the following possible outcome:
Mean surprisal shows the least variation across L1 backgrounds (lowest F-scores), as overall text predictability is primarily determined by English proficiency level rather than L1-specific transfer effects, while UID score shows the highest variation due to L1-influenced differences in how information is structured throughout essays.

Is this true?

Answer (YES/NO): NO